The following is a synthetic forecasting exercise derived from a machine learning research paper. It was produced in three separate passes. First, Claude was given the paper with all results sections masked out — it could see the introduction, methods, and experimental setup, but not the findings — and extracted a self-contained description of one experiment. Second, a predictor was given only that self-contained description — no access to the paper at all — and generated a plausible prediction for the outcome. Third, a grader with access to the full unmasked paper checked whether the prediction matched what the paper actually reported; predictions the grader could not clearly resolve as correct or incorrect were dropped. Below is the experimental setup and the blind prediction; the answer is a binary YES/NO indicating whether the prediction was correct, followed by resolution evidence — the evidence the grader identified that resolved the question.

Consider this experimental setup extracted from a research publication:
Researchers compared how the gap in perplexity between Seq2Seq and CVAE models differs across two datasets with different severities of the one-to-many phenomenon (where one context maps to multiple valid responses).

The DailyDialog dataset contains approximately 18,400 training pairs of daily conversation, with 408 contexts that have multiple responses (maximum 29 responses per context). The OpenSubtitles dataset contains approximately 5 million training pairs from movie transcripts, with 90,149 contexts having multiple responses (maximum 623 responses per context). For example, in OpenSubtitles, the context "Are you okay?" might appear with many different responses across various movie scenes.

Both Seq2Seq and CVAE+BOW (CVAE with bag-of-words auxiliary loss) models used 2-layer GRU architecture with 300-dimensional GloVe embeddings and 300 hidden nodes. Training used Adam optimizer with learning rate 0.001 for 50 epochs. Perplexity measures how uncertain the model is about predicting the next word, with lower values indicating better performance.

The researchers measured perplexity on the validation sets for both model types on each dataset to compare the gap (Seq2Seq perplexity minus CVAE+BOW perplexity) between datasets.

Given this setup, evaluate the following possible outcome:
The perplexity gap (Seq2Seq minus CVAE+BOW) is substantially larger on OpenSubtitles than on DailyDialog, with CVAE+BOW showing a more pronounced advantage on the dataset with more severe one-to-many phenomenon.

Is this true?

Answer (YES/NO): NO